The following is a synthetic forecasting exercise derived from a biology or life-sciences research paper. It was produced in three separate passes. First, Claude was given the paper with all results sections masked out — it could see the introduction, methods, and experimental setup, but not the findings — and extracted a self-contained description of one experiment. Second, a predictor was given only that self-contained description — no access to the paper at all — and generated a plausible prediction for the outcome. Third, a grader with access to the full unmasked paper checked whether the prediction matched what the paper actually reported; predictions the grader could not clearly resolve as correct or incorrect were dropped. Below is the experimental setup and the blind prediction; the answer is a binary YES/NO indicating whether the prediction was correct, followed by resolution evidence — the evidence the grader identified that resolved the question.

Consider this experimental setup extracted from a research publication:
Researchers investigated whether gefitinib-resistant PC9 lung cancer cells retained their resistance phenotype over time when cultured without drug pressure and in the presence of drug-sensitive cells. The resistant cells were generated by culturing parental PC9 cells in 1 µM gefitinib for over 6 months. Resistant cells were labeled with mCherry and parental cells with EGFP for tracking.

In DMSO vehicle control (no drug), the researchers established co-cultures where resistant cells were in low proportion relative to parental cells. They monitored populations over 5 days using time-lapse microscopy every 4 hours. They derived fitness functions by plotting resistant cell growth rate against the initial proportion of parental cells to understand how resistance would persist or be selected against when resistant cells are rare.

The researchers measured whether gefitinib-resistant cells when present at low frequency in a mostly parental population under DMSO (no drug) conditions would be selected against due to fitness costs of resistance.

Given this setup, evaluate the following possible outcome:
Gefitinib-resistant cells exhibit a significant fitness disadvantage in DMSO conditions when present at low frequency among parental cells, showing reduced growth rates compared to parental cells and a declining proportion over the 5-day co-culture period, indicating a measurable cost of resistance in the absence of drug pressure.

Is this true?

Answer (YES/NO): NO